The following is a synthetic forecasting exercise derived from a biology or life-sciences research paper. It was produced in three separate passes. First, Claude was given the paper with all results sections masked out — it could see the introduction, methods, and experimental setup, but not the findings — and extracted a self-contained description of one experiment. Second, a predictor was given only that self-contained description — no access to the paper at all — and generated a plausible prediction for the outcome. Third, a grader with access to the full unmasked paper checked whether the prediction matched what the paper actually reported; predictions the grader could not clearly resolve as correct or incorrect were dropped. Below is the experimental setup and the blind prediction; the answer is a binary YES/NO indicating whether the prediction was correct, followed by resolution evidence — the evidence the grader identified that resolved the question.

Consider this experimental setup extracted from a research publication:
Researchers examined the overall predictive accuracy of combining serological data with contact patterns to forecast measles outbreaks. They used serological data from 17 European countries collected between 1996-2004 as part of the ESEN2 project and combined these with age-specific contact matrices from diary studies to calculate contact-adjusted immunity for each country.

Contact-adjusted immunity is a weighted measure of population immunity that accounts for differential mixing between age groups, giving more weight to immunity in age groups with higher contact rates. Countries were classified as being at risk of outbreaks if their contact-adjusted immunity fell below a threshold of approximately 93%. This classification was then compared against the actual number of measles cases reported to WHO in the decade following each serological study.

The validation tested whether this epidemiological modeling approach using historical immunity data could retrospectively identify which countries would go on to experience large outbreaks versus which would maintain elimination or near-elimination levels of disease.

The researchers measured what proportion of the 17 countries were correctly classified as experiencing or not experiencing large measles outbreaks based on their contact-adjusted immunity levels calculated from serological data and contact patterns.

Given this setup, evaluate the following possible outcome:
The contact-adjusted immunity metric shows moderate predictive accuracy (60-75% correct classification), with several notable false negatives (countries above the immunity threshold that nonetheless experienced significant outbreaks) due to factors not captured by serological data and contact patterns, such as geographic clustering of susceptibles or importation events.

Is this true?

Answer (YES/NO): YES